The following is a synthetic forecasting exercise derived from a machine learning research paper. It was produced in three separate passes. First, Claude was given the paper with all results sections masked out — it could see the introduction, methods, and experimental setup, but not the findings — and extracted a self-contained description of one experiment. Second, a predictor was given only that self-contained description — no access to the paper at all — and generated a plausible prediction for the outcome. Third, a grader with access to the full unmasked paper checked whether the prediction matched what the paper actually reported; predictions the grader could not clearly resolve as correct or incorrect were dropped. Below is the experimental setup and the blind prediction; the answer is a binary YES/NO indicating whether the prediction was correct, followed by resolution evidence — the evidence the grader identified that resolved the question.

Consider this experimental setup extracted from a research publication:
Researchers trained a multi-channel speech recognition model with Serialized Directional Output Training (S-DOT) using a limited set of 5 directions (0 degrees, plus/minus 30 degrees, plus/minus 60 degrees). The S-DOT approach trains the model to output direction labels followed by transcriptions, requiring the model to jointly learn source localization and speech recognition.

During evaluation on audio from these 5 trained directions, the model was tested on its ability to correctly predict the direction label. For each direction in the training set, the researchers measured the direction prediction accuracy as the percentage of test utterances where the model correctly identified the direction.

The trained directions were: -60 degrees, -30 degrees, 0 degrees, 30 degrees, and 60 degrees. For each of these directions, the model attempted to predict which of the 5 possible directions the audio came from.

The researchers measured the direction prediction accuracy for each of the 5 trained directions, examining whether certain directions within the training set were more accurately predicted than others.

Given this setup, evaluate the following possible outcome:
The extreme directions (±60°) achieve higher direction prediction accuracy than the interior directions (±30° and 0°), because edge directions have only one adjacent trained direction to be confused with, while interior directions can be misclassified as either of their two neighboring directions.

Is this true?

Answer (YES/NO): NO